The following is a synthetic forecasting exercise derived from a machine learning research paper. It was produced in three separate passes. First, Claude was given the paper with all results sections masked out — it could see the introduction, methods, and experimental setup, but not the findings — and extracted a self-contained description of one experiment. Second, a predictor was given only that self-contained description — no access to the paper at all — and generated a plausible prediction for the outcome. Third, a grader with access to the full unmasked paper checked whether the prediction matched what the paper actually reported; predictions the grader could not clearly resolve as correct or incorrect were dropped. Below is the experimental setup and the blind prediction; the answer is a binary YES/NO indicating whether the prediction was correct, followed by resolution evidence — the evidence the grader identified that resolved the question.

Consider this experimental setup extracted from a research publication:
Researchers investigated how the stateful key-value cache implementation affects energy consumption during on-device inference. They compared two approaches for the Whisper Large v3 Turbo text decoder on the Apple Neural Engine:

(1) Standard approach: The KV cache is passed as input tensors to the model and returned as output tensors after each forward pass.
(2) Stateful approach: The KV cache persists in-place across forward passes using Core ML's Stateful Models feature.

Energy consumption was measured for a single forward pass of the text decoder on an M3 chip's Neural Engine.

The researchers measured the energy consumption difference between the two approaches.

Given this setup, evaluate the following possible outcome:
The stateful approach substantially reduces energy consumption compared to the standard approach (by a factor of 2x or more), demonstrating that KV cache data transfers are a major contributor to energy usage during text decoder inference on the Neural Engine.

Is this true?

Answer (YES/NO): YES